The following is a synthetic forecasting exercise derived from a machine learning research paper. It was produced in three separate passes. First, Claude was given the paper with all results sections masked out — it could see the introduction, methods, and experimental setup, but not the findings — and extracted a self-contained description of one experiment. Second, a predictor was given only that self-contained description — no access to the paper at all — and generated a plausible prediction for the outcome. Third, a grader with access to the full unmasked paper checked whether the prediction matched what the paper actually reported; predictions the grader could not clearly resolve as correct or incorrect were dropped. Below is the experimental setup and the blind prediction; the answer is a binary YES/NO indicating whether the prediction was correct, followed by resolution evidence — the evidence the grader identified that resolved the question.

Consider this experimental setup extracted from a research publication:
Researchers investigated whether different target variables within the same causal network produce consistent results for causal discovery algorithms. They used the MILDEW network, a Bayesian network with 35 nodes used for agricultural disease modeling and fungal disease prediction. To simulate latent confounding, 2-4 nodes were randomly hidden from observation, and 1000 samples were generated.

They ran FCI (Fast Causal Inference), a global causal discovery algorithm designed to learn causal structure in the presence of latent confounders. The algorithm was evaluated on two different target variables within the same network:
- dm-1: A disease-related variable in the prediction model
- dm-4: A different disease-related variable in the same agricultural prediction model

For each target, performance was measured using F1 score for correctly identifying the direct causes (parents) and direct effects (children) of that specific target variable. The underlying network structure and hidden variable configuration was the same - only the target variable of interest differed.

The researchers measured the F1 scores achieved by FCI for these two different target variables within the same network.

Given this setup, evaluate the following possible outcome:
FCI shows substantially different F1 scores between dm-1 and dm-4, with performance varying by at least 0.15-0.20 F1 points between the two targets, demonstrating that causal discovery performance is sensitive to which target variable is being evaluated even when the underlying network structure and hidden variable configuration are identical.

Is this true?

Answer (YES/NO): NO